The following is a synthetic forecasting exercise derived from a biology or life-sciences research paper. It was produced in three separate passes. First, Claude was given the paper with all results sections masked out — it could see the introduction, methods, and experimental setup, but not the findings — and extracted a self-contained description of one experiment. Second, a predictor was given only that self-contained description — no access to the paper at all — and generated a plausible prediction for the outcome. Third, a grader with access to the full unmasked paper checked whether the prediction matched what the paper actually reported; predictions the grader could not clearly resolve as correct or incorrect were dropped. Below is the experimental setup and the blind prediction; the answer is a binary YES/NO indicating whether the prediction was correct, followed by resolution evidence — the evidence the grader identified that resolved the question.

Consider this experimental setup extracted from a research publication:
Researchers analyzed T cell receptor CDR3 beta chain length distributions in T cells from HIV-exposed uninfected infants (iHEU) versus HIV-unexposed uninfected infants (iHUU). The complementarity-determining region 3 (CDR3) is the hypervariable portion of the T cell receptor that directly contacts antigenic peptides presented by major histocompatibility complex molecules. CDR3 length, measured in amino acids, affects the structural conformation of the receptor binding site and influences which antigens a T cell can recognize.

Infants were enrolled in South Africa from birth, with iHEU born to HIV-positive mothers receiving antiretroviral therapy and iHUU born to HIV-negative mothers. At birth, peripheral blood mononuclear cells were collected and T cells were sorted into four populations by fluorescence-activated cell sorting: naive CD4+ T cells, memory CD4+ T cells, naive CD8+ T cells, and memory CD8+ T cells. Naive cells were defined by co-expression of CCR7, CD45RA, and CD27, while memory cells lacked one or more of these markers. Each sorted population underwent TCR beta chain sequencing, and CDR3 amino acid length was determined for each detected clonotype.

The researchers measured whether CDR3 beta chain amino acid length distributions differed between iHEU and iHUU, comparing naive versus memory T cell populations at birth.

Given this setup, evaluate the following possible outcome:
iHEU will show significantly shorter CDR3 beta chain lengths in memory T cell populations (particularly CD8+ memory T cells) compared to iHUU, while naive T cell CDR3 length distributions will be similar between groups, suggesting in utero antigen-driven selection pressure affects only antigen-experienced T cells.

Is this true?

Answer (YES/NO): NO